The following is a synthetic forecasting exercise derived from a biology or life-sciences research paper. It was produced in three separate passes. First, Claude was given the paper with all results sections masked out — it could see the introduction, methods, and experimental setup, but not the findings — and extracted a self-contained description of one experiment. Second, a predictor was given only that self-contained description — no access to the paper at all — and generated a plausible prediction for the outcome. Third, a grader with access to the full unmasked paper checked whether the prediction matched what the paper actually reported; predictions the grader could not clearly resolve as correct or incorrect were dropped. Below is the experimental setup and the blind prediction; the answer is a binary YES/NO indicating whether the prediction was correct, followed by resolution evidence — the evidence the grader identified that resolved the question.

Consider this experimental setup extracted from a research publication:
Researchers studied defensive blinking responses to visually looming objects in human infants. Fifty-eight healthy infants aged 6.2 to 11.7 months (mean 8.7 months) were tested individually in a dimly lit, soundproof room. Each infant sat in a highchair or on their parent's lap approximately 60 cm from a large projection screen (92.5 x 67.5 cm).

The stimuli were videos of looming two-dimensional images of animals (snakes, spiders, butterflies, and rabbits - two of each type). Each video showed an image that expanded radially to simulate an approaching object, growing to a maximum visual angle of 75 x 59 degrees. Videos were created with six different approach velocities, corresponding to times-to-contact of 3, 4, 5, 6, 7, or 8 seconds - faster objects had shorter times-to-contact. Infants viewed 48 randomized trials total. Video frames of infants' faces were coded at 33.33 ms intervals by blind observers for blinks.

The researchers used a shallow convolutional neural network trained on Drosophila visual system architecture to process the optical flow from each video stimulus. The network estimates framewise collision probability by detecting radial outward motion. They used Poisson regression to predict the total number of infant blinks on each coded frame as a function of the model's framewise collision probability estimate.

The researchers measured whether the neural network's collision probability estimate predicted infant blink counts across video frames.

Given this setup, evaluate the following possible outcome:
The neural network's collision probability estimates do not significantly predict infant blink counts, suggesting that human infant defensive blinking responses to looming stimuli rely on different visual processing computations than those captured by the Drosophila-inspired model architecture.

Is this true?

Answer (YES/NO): NO